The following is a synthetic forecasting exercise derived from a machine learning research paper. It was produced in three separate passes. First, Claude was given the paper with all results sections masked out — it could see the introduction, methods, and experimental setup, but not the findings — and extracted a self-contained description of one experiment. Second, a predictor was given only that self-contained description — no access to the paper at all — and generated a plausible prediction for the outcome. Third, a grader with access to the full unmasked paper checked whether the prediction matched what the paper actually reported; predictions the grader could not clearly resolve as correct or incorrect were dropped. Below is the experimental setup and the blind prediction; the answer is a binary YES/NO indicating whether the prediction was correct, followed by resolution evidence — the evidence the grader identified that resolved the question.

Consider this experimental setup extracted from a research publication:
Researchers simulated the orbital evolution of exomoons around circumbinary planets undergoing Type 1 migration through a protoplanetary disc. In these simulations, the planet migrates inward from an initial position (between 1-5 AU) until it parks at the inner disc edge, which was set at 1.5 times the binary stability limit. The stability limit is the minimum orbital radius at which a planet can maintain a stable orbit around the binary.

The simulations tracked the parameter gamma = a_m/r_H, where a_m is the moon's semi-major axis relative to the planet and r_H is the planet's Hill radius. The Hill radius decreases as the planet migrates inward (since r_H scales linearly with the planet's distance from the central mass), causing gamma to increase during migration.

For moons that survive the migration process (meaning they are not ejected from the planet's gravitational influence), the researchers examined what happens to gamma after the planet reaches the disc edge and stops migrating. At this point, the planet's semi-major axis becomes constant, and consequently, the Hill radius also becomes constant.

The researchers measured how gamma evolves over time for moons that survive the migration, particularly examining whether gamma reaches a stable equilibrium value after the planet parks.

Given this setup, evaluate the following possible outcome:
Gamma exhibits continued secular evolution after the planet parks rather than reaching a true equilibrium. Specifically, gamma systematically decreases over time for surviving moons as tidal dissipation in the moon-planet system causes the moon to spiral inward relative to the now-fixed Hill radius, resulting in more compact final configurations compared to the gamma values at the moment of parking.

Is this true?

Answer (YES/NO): NO